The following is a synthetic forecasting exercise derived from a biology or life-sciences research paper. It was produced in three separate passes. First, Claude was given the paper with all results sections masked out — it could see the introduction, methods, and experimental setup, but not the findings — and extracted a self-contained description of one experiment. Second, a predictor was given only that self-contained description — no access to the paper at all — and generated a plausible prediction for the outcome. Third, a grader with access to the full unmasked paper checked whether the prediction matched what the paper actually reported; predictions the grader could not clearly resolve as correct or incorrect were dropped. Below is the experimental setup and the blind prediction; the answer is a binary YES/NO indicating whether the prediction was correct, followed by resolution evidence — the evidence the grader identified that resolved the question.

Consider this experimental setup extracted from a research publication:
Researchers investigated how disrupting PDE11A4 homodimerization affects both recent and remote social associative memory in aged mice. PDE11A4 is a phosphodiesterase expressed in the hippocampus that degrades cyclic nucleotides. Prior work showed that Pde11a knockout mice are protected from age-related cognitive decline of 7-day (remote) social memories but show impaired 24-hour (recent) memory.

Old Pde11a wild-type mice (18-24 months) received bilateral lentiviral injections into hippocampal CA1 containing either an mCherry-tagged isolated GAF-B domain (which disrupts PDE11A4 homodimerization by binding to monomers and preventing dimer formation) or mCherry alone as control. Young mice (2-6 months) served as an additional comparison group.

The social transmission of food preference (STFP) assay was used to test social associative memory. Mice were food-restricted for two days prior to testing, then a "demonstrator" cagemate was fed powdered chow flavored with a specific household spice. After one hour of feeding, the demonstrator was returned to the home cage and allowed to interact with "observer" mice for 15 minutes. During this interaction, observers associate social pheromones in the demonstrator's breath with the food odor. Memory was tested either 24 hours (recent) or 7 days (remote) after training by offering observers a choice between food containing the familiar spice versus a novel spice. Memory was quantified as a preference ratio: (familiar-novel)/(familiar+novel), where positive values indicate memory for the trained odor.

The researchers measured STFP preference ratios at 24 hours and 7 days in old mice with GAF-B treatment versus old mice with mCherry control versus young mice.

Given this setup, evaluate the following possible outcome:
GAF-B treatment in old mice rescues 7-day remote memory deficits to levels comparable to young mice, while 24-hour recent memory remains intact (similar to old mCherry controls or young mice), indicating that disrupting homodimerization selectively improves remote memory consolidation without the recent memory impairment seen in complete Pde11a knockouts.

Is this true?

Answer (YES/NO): NO